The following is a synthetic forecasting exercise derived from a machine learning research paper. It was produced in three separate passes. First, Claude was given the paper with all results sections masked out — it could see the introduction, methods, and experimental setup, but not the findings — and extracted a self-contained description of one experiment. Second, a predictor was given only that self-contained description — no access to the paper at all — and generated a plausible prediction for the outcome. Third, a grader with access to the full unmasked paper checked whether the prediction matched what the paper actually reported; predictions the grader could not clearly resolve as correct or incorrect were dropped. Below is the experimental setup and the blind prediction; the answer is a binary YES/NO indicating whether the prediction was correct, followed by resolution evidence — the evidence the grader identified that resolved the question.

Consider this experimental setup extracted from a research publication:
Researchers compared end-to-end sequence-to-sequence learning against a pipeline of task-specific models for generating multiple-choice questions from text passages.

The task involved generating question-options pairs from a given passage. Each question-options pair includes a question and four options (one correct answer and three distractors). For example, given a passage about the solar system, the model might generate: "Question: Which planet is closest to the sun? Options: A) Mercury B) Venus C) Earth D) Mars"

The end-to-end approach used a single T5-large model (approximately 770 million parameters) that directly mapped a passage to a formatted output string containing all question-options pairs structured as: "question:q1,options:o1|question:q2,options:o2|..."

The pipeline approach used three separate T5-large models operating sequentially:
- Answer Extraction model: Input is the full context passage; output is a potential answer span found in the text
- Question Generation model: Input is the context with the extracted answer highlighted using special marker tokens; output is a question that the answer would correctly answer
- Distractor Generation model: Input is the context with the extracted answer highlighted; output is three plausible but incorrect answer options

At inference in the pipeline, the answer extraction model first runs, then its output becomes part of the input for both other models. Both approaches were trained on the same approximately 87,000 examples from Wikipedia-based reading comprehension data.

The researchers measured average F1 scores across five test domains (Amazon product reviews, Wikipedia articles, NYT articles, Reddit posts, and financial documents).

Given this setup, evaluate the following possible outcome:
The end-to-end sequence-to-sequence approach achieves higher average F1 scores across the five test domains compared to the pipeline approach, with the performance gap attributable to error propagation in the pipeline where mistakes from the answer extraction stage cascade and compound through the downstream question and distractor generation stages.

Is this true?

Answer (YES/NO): YES